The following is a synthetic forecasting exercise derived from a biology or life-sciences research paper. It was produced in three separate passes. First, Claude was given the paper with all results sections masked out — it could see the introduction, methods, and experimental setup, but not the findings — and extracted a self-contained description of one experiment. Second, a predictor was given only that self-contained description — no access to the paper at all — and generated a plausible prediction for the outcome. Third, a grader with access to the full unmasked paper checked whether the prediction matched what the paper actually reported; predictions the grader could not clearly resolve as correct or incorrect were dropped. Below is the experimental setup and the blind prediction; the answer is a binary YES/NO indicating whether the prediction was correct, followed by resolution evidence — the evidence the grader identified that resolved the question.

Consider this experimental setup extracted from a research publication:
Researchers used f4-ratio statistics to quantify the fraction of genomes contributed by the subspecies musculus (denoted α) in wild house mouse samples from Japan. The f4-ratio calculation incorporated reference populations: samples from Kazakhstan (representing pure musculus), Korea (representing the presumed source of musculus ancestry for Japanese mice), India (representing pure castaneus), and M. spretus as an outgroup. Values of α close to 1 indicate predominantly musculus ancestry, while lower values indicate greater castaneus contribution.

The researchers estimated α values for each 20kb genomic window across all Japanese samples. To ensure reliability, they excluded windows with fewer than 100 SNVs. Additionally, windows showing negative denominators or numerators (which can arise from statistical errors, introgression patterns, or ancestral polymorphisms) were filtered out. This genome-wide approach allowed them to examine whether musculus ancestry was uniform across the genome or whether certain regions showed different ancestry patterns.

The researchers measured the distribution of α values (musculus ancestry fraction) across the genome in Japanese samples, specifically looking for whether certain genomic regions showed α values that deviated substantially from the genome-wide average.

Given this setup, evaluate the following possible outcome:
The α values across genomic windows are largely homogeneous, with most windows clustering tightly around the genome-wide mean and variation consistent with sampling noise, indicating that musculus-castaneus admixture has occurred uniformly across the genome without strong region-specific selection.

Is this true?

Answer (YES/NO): NO